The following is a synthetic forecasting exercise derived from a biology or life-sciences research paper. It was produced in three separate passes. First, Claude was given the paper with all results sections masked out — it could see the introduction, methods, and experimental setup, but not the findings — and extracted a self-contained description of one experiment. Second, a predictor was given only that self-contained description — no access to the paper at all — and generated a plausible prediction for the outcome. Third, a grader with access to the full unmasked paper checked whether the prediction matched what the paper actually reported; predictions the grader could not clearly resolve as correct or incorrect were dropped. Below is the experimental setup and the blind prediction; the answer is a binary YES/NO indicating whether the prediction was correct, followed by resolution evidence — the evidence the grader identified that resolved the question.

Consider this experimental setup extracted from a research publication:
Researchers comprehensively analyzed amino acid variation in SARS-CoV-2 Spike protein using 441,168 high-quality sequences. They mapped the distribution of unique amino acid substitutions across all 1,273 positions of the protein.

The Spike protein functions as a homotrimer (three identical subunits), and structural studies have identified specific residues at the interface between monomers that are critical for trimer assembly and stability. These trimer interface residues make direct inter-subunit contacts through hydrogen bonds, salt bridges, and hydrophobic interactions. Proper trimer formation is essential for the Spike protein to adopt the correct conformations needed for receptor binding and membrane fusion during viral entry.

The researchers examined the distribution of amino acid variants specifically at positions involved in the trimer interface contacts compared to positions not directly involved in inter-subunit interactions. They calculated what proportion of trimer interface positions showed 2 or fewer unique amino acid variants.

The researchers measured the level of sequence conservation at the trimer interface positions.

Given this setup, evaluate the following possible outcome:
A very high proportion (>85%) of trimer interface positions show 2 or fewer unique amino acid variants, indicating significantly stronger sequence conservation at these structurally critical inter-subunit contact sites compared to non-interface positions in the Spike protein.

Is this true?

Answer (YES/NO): NO